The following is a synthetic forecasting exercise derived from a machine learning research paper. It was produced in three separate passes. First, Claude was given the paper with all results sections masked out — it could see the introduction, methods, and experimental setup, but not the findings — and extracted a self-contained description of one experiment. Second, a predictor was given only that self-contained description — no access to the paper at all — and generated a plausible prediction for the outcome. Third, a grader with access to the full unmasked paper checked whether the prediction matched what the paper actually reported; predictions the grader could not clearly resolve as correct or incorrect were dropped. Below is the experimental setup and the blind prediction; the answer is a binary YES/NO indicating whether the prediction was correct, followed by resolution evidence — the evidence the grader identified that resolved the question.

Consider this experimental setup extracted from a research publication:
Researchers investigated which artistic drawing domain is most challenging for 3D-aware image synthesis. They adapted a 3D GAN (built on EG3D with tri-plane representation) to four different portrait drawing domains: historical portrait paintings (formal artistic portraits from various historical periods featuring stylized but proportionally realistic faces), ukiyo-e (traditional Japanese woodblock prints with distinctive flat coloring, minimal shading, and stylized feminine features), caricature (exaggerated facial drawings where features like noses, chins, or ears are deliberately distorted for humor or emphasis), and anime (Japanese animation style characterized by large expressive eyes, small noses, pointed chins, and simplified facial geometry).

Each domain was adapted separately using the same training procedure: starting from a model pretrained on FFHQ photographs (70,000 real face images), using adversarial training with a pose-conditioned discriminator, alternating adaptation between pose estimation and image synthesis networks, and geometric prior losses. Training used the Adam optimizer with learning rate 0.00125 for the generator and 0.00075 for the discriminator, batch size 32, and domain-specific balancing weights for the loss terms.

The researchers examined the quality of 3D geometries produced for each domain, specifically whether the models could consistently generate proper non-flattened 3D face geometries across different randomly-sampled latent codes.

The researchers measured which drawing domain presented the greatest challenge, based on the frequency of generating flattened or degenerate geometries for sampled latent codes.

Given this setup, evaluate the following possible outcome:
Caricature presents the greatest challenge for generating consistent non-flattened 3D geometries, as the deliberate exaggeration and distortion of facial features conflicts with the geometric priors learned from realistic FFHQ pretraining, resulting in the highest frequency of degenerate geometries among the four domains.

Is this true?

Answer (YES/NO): NO